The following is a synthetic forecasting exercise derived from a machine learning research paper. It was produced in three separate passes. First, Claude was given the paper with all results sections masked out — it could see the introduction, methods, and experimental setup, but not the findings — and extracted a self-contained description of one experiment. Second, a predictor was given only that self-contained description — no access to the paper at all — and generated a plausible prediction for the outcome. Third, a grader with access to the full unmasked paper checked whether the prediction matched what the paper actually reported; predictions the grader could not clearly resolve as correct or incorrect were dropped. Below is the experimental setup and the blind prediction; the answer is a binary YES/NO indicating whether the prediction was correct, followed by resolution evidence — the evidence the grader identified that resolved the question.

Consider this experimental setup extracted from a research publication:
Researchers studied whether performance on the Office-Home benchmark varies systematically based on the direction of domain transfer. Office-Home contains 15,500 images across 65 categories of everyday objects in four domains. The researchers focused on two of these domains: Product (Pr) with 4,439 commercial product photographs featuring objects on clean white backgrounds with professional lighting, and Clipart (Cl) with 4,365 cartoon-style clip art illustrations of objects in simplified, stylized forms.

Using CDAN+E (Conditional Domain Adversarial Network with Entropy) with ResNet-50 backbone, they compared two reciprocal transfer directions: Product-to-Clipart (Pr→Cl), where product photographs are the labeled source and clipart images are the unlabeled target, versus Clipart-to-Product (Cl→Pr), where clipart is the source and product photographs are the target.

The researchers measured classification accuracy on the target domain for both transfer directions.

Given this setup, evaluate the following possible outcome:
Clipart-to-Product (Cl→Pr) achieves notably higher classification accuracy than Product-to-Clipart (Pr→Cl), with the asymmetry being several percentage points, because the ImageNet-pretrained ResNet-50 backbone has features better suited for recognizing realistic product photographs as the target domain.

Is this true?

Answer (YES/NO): YES